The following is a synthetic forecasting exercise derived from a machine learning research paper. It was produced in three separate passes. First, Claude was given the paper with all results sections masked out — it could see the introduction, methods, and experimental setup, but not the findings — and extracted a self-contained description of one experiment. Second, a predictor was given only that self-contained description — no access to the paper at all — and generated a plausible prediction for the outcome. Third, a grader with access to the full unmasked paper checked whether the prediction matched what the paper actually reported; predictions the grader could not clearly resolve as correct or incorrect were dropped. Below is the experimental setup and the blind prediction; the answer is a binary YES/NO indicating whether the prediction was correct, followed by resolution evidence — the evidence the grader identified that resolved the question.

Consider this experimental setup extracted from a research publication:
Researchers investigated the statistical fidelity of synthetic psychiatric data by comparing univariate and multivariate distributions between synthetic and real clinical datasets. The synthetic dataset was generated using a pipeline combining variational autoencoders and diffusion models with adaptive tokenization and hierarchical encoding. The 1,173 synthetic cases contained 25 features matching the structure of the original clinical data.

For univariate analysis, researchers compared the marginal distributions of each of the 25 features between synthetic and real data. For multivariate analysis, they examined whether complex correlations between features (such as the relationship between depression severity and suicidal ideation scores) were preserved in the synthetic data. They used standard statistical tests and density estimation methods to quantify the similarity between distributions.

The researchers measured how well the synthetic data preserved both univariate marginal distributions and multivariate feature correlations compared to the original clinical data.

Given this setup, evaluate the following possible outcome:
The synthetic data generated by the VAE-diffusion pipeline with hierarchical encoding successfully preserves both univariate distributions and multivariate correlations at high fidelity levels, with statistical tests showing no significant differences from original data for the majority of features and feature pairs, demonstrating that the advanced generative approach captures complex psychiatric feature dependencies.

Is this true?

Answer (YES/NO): YES